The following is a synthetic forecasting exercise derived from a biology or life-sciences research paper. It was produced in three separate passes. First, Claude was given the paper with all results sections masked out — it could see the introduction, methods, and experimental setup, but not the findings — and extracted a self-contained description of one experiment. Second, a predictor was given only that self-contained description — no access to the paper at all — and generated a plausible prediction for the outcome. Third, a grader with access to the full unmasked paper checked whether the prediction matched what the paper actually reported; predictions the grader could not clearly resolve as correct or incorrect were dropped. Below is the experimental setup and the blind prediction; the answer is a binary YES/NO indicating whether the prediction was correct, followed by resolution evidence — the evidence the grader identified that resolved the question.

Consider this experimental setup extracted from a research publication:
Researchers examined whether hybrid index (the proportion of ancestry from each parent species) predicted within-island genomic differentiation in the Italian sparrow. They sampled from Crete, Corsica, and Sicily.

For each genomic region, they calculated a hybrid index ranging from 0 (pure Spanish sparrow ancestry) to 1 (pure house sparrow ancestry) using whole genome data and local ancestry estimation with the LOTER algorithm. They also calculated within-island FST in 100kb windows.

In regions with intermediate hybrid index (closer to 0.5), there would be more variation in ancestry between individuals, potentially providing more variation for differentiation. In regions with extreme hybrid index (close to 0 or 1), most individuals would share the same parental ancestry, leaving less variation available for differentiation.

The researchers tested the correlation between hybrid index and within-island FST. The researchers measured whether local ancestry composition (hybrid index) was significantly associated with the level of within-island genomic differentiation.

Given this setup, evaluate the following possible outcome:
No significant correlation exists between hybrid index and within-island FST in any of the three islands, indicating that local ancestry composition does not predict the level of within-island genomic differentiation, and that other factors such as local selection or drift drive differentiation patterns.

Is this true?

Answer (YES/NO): YES